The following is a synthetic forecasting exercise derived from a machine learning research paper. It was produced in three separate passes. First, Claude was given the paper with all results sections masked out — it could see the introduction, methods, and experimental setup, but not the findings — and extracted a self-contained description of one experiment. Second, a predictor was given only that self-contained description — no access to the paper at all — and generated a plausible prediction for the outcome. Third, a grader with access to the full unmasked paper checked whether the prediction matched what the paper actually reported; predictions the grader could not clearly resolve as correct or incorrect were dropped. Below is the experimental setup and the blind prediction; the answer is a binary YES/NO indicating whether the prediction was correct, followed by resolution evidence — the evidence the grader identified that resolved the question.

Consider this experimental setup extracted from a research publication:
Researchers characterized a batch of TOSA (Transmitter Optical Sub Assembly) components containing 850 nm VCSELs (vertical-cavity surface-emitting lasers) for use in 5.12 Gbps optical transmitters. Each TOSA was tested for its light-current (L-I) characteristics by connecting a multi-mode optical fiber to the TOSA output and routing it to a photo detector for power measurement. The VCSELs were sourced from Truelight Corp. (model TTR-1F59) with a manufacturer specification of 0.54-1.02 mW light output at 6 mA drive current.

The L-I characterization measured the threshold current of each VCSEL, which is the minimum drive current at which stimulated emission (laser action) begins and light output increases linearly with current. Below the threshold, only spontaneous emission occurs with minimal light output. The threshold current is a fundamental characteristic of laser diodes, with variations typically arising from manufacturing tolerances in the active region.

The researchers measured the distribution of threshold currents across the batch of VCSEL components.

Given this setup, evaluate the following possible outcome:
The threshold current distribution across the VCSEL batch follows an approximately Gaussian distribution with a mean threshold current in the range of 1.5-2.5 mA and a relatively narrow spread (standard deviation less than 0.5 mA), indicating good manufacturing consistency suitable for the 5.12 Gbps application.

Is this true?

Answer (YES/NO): NO